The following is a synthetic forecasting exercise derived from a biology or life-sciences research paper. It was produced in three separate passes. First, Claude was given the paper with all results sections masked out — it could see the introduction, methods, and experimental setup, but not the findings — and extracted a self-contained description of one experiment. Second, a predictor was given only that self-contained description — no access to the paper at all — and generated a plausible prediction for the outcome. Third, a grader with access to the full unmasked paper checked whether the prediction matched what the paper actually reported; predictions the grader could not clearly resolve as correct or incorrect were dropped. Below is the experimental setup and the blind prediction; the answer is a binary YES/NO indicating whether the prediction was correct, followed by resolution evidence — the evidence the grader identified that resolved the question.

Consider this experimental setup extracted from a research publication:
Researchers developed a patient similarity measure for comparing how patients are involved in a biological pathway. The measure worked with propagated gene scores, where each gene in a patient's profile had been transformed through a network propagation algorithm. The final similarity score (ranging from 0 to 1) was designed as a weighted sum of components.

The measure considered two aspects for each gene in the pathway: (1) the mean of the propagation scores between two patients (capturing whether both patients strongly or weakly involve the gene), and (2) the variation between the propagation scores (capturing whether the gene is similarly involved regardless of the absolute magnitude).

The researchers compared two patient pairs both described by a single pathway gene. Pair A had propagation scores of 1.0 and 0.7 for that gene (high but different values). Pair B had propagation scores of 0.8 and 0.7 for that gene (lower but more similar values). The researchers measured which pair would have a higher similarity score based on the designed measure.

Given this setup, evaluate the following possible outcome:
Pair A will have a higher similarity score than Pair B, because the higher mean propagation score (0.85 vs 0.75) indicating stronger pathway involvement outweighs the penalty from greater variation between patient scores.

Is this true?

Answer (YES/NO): NO